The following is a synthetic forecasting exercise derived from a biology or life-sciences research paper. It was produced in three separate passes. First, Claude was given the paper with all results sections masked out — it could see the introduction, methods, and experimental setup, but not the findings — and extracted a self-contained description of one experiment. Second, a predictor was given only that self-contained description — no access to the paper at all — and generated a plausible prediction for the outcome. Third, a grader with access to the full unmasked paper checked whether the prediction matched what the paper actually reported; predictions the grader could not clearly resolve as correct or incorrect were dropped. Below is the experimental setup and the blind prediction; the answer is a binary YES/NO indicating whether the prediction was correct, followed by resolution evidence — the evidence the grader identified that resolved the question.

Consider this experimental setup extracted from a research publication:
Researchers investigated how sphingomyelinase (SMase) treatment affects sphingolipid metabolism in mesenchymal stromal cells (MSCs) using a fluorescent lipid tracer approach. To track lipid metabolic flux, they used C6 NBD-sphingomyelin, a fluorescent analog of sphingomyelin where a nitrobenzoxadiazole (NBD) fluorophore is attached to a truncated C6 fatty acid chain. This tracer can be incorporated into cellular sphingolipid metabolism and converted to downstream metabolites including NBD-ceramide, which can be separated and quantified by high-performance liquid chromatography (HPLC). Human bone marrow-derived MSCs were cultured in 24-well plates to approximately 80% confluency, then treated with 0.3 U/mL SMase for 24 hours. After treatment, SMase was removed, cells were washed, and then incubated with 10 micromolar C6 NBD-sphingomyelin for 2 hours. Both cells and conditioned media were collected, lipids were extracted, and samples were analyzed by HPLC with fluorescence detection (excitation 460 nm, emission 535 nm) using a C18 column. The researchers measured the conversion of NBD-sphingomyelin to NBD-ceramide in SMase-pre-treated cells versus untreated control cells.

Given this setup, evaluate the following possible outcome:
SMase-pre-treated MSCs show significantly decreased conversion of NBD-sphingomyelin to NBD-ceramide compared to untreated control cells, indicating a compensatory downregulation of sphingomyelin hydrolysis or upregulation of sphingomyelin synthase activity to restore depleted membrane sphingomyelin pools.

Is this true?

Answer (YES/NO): NO